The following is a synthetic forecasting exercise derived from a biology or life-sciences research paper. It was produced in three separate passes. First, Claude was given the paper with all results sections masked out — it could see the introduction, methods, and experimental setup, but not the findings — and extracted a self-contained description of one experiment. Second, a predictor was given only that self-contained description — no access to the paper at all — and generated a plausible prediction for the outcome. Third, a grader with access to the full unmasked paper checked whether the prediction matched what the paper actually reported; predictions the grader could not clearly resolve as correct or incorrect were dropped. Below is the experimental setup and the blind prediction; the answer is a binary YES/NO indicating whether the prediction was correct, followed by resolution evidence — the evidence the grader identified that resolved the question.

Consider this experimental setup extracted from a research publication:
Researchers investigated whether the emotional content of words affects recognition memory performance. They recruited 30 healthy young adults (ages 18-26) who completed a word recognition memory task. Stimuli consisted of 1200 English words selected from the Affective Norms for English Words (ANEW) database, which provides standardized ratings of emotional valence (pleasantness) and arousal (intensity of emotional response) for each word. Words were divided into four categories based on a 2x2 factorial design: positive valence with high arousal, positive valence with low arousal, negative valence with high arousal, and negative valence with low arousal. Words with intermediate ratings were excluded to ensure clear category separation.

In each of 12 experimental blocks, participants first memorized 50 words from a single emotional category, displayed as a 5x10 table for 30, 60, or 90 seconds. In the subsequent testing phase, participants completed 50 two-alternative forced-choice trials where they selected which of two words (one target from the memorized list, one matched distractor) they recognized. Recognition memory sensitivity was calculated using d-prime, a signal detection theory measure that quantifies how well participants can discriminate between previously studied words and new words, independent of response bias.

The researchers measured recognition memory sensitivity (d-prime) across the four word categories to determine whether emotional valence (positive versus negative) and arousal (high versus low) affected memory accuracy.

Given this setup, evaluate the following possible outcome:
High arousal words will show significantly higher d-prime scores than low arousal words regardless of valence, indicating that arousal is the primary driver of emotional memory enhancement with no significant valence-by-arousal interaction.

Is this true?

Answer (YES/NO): NO